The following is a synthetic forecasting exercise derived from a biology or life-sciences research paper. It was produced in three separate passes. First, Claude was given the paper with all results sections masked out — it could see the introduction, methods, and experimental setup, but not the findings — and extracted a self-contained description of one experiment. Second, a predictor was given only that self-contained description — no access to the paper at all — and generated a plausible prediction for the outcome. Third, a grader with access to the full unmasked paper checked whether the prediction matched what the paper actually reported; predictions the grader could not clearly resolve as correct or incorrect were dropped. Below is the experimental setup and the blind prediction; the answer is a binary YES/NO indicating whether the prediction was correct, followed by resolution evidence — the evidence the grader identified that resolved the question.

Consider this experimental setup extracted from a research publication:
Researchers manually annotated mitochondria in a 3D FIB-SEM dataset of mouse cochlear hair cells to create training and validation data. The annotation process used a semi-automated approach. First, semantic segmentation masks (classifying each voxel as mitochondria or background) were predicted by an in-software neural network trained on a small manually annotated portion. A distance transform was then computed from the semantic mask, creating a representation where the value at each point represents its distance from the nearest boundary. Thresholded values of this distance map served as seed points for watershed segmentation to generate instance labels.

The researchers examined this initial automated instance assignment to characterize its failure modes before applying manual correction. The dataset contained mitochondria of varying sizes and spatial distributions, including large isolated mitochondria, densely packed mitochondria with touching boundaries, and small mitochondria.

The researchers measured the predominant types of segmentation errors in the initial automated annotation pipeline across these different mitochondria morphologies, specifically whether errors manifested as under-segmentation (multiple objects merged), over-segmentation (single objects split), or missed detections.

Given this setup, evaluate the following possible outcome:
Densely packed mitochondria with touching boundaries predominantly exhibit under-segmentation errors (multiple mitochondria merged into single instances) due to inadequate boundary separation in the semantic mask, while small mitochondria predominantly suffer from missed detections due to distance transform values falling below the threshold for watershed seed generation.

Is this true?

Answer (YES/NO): YES